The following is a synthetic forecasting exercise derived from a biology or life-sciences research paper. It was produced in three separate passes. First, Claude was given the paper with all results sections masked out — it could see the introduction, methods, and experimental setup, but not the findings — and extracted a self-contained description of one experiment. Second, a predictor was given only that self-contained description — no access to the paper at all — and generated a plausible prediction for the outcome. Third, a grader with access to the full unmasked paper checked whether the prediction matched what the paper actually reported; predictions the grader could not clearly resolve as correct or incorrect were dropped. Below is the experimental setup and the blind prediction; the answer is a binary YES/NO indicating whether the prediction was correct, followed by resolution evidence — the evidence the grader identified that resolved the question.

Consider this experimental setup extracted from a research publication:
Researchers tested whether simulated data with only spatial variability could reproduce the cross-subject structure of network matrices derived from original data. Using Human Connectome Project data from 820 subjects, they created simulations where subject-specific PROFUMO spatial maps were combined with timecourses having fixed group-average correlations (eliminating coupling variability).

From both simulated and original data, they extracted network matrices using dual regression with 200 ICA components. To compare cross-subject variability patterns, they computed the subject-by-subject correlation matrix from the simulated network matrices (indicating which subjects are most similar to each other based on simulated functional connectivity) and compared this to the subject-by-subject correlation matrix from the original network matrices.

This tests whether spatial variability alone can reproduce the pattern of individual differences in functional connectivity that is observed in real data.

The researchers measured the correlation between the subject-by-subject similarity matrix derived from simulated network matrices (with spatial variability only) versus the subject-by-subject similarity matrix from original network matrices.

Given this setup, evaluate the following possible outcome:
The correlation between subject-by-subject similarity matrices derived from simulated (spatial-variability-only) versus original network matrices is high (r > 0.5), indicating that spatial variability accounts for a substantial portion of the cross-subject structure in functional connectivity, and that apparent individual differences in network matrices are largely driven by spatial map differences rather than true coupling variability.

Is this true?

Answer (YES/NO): YES